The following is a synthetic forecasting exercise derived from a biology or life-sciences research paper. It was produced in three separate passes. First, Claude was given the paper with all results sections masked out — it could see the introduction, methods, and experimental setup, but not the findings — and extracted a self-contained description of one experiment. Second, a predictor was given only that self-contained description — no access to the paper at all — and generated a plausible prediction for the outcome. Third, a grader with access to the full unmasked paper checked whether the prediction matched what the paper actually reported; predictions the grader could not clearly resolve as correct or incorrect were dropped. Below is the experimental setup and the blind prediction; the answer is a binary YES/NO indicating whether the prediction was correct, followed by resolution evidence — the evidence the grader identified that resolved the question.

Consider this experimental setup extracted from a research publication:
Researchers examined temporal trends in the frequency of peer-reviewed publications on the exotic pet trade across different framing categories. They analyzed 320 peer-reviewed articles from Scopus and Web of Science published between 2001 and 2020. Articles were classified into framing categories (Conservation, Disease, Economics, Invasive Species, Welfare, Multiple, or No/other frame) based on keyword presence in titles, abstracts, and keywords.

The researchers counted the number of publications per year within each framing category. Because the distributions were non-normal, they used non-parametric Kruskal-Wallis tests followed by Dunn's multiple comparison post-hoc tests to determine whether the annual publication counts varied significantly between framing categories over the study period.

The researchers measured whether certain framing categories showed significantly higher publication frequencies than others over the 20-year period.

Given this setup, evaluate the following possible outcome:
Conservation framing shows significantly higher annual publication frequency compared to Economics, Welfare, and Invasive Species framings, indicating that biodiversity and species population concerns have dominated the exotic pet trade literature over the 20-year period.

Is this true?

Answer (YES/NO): NO